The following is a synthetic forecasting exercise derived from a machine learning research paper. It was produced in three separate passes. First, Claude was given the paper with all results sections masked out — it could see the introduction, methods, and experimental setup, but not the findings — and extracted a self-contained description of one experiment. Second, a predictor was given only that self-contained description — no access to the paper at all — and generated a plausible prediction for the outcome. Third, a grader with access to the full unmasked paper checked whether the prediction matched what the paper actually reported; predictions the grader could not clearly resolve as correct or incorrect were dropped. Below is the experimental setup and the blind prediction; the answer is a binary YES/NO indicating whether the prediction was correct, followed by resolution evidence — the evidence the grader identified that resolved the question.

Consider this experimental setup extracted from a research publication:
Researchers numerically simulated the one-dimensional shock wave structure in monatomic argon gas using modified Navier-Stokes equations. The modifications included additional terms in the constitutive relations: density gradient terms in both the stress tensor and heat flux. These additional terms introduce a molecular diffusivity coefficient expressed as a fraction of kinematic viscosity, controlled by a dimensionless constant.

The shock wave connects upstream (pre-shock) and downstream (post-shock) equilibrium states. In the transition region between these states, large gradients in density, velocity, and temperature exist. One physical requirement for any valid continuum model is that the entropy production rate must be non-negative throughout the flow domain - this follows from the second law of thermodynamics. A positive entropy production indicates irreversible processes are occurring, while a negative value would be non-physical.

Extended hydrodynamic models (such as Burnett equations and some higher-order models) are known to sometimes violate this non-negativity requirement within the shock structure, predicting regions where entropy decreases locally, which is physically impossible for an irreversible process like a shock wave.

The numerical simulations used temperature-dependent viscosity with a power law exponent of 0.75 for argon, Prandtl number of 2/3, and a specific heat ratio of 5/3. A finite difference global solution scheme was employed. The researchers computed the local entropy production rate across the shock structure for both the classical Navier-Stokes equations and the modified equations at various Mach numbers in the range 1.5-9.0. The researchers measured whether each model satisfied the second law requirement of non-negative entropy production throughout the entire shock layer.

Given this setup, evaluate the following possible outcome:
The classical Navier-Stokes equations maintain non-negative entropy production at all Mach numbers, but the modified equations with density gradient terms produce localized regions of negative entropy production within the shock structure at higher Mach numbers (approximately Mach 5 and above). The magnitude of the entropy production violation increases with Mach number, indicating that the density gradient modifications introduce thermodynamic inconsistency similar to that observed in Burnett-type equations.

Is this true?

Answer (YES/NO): NO